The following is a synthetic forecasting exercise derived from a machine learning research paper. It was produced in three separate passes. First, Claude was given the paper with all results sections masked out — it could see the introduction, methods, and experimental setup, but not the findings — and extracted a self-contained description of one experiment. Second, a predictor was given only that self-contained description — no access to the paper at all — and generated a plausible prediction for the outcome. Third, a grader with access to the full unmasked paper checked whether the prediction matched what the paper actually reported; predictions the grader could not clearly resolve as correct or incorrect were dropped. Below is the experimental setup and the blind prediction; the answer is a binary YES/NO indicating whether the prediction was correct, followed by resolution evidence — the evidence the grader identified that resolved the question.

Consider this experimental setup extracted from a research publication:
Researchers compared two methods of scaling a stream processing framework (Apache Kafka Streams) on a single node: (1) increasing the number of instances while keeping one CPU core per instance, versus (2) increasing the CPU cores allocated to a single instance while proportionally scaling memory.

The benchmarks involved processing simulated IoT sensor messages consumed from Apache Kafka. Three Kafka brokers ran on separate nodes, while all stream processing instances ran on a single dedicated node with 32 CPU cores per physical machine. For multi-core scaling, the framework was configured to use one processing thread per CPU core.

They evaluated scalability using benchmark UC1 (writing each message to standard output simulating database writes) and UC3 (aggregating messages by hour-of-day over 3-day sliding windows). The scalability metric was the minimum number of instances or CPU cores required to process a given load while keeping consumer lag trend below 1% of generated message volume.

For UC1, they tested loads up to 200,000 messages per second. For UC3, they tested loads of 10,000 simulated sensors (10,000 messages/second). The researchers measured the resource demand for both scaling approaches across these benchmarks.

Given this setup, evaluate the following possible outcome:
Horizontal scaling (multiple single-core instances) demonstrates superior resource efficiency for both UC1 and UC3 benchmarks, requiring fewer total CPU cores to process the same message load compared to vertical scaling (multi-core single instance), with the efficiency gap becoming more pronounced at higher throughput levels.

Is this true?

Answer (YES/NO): NO